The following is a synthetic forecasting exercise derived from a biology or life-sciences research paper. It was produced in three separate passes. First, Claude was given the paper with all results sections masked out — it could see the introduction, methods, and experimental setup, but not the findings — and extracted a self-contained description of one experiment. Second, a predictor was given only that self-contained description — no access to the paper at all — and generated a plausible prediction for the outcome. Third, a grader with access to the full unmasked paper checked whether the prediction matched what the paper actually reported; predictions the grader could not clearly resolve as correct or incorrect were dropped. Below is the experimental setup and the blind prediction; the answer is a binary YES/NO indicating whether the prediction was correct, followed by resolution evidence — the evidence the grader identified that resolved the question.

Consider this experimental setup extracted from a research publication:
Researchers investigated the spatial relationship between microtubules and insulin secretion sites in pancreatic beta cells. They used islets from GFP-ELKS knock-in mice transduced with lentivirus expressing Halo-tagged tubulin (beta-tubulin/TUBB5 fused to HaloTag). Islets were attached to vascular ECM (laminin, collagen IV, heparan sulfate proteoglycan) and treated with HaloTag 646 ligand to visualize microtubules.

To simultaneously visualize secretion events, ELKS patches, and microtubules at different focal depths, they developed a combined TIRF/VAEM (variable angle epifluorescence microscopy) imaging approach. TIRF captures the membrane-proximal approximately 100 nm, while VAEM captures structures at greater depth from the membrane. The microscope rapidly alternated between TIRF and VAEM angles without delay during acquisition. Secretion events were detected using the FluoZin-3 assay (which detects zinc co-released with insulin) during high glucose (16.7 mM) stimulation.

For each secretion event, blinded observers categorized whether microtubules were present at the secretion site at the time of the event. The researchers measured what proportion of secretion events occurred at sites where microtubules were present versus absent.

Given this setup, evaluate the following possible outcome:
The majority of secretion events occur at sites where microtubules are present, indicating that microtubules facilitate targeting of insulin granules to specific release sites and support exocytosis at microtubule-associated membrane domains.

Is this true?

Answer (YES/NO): NO